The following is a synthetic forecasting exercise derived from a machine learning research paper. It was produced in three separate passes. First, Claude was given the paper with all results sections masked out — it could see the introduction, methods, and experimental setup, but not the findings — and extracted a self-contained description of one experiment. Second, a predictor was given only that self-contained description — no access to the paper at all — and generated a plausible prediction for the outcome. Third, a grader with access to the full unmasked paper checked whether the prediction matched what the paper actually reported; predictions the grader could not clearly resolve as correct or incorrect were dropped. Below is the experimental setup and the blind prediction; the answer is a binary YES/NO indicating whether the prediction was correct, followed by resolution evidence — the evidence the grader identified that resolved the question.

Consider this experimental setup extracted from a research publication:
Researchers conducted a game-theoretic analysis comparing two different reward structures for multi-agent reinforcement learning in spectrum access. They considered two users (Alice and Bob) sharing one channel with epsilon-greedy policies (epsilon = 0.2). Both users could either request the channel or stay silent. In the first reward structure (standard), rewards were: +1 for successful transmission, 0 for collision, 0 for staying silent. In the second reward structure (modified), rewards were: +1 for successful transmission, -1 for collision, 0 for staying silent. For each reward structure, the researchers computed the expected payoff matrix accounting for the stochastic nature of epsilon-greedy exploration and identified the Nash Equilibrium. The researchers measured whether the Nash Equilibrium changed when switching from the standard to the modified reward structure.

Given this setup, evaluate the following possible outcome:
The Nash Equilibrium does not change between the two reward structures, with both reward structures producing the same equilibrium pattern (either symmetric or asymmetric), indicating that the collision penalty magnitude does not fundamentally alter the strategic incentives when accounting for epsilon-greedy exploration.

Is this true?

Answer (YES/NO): NO